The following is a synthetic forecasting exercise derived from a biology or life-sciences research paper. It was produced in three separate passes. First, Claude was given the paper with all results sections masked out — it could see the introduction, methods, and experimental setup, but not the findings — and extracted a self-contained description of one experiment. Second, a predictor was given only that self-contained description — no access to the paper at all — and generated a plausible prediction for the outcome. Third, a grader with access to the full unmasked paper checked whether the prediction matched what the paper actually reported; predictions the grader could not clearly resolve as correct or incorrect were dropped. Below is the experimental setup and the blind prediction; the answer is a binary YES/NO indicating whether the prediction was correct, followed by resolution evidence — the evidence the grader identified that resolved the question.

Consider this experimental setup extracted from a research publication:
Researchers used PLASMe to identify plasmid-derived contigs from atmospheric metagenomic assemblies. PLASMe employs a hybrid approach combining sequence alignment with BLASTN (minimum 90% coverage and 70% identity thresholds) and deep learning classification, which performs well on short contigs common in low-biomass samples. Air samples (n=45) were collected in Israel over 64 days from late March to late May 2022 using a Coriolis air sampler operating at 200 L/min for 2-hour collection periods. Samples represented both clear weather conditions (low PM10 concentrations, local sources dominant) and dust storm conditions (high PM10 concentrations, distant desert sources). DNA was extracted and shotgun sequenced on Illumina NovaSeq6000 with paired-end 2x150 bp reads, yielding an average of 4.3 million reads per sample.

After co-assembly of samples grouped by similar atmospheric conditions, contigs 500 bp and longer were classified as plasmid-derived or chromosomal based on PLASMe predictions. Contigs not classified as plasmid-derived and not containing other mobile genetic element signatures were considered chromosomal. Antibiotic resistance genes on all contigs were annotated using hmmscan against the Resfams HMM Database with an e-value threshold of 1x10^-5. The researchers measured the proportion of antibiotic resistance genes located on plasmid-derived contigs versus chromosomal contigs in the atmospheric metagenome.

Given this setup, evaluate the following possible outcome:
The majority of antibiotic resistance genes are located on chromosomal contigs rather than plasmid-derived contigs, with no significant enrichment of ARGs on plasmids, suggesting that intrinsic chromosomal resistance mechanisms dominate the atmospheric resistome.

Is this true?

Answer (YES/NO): YES